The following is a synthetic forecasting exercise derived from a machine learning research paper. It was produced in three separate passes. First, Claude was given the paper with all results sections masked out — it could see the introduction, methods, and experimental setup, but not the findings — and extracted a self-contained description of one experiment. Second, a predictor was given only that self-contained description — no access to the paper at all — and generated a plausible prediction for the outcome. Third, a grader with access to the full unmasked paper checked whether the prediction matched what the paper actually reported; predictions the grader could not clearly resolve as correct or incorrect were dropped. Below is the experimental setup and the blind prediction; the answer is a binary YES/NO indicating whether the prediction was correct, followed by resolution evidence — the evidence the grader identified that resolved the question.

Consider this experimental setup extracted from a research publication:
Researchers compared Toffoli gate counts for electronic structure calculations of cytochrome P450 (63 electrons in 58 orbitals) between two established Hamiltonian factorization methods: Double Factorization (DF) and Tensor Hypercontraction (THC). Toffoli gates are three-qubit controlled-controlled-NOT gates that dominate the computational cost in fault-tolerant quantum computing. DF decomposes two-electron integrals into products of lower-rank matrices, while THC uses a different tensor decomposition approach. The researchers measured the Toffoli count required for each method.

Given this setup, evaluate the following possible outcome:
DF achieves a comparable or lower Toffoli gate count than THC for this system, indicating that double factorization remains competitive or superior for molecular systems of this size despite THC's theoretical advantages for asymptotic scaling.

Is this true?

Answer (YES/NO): NO